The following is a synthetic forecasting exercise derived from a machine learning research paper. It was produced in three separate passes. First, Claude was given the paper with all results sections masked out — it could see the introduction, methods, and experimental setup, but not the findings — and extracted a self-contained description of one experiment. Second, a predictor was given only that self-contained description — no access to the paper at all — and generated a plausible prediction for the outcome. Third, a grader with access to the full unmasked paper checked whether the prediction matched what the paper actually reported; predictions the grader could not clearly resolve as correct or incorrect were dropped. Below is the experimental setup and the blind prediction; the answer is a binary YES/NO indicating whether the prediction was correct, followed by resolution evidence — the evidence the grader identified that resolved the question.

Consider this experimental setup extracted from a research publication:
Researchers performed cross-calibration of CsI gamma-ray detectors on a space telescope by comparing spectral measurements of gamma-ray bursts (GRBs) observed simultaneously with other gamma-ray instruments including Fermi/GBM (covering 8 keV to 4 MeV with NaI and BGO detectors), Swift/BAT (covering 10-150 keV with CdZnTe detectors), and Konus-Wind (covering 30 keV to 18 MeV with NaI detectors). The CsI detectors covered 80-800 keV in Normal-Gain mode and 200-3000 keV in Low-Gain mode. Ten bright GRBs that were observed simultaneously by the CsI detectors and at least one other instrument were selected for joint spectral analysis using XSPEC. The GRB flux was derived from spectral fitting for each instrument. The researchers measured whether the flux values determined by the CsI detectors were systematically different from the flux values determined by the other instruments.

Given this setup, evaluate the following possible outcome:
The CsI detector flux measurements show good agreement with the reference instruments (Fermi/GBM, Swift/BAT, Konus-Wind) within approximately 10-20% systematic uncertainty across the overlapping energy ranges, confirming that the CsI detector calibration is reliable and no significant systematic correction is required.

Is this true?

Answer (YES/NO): YES